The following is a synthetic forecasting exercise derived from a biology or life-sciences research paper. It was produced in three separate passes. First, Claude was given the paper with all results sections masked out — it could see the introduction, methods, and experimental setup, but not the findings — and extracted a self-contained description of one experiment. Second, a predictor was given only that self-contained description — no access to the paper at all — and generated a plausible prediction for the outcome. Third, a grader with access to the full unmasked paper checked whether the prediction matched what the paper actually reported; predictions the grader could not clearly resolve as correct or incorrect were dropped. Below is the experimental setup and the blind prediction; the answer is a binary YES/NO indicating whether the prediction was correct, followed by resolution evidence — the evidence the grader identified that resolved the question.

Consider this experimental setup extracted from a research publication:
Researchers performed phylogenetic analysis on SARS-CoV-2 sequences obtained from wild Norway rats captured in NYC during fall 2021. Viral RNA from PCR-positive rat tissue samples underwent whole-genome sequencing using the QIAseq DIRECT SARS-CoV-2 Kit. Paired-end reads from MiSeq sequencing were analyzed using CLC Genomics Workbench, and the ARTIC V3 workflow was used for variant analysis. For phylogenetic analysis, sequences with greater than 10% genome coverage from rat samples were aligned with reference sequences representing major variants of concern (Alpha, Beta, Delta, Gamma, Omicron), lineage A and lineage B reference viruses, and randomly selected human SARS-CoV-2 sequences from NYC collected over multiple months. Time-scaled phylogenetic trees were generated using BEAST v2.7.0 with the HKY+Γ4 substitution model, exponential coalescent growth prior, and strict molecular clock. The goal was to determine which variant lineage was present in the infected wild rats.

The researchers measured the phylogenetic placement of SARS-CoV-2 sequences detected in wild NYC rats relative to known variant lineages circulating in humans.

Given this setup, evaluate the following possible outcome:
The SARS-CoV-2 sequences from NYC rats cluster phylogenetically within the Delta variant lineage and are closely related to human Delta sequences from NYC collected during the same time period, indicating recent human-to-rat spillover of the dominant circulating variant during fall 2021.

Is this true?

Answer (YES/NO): NO